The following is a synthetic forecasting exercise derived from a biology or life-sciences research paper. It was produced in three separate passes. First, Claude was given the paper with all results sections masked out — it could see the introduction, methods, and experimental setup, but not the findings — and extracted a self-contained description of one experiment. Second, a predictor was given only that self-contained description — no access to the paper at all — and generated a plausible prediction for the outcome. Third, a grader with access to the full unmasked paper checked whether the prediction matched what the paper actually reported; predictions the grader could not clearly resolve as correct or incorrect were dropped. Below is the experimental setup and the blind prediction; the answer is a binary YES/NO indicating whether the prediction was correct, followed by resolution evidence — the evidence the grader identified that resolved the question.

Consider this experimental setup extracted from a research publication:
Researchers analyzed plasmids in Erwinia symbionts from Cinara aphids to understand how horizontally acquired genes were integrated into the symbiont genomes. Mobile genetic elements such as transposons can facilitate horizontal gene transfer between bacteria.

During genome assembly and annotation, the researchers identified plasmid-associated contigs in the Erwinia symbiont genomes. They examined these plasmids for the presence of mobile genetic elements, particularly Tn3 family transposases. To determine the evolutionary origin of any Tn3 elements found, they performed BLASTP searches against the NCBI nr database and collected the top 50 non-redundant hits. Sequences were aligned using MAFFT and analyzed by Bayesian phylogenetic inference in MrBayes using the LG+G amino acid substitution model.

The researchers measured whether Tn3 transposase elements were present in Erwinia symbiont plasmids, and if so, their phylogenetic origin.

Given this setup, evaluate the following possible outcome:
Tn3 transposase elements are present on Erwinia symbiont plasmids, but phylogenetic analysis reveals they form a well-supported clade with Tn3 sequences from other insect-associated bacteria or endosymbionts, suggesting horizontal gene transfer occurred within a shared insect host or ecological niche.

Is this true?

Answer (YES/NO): YES